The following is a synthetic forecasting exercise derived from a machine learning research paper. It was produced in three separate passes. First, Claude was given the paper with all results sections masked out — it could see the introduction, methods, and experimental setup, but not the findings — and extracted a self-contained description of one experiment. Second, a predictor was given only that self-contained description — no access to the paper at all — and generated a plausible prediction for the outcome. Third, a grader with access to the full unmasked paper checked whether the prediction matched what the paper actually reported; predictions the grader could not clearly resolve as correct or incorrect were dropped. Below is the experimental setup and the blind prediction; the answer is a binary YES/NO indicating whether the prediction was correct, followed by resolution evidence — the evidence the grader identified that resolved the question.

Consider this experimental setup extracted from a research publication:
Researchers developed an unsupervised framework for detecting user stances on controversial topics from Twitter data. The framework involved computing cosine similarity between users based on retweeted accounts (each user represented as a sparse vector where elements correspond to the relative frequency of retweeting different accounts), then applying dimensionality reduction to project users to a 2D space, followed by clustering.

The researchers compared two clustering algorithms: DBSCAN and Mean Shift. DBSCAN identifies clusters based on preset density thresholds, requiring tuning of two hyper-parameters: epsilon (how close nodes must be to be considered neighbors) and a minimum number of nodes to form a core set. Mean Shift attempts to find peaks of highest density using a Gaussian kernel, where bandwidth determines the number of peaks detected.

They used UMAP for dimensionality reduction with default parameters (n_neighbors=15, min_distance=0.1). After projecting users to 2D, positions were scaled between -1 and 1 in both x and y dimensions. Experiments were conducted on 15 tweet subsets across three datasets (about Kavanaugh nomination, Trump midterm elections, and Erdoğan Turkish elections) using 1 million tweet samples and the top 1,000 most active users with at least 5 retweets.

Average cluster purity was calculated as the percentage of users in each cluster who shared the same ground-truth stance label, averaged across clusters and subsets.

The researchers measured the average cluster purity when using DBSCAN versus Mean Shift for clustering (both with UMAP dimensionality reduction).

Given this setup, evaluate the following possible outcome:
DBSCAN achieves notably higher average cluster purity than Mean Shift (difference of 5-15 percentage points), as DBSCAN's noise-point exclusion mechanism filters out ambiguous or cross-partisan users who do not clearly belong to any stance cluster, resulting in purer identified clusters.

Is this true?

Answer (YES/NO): NO